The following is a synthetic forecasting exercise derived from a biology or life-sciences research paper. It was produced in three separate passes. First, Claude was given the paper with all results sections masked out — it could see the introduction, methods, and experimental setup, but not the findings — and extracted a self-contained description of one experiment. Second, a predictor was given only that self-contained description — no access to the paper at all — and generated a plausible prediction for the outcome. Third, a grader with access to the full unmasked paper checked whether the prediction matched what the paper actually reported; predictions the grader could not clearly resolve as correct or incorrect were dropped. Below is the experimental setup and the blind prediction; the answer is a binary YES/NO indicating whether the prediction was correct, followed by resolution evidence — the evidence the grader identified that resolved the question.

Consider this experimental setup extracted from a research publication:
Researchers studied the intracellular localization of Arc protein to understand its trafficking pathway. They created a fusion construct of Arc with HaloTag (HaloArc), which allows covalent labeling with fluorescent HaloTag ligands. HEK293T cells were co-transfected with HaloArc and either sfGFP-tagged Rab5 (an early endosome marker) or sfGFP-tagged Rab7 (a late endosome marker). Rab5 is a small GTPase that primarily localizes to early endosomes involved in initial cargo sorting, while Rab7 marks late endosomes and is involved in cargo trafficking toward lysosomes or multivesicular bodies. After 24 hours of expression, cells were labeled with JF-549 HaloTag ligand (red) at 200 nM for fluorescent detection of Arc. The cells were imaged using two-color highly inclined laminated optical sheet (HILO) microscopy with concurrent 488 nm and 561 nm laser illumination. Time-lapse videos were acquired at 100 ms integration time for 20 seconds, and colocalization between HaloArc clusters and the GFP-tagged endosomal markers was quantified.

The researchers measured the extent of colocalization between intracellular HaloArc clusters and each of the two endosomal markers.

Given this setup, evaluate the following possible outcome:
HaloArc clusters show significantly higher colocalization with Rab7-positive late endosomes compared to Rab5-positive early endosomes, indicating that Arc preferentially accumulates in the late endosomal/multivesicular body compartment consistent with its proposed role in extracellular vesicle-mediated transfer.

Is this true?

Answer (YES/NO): YES